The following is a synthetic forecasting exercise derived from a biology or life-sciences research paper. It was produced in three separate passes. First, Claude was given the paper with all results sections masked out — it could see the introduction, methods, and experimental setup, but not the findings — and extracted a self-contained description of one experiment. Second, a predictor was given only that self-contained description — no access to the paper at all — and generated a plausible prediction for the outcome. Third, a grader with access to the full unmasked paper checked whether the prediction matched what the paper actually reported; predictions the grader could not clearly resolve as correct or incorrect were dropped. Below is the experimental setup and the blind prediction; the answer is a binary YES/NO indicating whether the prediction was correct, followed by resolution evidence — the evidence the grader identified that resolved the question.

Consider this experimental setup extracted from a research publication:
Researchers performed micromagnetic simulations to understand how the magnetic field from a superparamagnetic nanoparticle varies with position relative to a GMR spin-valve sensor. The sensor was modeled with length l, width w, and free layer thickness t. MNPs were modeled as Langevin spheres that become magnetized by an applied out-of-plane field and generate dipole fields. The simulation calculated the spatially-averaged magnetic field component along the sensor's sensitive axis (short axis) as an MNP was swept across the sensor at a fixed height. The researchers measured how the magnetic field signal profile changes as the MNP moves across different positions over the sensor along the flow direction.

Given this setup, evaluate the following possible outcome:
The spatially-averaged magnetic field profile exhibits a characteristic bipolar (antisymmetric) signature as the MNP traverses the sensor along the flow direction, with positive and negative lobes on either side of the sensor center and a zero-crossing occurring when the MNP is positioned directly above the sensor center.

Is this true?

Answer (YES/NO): NO